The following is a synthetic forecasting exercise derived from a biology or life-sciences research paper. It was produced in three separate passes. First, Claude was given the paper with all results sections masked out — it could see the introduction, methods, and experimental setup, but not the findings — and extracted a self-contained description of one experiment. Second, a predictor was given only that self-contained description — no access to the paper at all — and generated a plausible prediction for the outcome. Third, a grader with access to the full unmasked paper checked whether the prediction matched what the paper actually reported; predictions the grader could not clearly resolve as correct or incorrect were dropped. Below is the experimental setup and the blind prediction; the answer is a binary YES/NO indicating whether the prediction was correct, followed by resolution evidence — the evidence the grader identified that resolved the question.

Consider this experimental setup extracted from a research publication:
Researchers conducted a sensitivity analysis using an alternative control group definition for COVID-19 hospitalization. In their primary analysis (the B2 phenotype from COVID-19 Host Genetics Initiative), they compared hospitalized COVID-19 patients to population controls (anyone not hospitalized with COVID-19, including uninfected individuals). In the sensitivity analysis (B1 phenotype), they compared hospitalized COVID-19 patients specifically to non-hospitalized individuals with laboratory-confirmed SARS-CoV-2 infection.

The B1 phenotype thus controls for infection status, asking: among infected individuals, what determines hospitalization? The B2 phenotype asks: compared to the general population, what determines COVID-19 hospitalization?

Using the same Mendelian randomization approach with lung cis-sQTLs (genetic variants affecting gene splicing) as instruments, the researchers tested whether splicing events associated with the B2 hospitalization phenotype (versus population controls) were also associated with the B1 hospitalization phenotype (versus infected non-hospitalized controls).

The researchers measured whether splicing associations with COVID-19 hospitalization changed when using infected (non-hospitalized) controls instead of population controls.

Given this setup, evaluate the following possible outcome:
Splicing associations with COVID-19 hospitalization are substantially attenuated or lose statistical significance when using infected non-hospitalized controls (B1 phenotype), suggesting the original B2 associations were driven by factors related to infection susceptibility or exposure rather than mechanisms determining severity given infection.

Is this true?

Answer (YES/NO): NO